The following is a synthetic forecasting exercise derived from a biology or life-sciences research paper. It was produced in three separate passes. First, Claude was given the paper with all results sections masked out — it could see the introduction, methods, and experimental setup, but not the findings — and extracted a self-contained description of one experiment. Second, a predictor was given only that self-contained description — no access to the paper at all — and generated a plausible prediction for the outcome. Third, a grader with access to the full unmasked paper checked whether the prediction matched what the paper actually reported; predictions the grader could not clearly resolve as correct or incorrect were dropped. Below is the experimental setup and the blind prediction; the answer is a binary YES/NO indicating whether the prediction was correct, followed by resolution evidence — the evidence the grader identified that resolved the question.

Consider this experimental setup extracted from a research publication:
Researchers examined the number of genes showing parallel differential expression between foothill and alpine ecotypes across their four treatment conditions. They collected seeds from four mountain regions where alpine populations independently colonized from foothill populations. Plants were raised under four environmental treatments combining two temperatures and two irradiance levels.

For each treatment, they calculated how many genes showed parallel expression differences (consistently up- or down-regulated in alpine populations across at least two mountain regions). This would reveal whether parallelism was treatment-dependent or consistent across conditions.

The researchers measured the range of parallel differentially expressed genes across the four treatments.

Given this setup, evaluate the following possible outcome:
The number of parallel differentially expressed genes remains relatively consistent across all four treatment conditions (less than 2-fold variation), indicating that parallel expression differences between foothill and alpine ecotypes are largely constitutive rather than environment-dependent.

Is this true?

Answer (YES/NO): NO